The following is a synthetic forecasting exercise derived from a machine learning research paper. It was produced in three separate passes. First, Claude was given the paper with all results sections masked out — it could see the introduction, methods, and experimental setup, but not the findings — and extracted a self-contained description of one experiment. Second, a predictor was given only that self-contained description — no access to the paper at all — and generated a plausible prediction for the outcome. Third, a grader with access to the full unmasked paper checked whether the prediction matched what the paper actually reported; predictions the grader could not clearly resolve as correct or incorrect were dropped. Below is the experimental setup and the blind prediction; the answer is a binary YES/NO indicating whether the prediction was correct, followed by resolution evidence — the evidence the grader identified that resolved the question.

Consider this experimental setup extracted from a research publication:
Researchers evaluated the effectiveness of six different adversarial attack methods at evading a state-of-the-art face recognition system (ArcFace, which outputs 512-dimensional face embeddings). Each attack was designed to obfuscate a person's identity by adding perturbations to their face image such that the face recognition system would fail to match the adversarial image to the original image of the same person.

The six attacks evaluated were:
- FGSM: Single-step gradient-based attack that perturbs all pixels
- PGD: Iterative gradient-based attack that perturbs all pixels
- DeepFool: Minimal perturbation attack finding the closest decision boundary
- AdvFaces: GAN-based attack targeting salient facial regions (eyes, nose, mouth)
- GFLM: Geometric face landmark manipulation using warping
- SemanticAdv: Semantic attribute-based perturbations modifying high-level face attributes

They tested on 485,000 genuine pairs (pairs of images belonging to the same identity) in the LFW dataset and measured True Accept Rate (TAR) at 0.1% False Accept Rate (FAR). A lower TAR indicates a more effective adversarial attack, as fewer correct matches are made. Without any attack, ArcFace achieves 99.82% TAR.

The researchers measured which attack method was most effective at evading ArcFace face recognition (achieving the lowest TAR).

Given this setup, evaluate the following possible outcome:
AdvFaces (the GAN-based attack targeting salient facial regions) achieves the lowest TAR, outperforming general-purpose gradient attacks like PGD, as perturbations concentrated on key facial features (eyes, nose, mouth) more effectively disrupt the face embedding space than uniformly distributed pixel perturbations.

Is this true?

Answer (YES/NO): YES